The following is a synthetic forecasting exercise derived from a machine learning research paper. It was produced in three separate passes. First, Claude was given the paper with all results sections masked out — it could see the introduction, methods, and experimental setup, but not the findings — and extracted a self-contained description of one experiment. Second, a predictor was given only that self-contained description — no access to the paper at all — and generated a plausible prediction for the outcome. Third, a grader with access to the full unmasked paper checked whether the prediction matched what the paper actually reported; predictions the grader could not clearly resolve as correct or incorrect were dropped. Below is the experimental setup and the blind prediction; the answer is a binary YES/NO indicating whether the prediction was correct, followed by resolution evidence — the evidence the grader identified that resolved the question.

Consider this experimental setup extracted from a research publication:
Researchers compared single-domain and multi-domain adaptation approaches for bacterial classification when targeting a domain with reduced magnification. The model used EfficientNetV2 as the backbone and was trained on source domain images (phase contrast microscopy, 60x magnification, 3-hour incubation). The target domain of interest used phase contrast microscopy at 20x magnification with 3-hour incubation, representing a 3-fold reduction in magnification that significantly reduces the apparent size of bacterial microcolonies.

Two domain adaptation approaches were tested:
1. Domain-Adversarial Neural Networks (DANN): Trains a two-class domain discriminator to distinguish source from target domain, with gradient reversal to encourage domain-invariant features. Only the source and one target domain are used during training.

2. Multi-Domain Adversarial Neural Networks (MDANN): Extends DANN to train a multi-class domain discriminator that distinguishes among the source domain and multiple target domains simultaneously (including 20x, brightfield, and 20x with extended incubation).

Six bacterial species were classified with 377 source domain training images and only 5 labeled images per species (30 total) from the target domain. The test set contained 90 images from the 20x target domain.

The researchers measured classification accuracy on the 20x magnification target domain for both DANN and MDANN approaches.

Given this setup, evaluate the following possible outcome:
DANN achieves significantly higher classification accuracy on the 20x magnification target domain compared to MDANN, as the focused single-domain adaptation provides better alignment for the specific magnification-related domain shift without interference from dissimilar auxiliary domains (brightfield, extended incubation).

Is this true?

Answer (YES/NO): YES